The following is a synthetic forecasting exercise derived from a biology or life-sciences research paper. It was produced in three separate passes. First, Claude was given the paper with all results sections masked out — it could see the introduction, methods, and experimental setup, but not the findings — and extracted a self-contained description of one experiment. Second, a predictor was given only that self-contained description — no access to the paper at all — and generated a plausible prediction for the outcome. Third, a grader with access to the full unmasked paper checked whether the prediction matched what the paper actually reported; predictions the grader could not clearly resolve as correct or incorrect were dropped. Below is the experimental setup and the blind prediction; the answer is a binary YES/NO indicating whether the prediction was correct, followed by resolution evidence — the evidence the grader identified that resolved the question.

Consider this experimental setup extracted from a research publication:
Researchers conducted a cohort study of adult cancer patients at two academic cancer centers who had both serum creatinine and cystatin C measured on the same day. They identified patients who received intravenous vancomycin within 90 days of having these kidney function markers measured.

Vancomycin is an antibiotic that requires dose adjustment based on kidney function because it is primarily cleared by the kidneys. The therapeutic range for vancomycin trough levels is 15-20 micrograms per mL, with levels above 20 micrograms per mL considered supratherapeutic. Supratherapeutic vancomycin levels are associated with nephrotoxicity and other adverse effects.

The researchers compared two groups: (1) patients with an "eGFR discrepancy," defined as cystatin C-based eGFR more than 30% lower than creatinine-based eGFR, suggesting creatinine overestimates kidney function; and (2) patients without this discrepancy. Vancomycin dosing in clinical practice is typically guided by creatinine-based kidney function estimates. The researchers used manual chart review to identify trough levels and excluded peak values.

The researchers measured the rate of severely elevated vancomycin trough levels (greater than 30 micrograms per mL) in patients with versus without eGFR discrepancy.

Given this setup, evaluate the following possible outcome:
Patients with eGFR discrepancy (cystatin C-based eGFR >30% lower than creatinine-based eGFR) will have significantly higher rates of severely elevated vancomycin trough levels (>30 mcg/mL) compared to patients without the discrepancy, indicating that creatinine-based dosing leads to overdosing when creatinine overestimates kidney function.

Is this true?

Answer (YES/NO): YES